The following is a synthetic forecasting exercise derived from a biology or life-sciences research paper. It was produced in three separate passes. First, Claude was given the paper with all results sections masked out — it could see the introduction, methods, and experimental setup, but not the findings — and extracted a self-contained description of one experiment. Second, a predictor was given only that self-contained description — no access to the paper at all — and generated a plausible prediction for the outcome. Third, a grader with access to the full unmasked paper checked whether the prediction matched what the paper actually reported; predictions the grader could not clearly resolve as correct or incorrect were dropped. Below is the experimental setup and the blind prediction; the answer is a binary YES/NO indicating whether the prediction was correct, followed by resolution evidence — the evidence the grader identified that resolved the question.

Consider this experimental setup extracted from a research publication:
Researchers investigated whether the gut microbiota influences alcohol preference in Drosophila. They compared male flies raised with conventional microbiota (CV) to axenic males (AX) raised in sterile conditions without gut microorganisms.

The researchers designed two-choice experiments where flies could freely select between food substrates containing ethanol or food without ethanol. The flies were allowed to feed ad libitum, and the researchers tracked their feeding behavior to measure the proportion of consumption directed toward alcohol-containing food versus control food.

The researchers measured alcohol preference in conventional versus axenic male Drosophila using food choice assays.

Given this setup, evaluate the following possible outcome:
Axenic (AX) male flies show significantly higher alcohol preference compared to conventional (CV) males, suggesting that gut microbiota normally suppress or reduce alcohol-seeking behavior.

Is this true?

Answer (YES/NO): YES